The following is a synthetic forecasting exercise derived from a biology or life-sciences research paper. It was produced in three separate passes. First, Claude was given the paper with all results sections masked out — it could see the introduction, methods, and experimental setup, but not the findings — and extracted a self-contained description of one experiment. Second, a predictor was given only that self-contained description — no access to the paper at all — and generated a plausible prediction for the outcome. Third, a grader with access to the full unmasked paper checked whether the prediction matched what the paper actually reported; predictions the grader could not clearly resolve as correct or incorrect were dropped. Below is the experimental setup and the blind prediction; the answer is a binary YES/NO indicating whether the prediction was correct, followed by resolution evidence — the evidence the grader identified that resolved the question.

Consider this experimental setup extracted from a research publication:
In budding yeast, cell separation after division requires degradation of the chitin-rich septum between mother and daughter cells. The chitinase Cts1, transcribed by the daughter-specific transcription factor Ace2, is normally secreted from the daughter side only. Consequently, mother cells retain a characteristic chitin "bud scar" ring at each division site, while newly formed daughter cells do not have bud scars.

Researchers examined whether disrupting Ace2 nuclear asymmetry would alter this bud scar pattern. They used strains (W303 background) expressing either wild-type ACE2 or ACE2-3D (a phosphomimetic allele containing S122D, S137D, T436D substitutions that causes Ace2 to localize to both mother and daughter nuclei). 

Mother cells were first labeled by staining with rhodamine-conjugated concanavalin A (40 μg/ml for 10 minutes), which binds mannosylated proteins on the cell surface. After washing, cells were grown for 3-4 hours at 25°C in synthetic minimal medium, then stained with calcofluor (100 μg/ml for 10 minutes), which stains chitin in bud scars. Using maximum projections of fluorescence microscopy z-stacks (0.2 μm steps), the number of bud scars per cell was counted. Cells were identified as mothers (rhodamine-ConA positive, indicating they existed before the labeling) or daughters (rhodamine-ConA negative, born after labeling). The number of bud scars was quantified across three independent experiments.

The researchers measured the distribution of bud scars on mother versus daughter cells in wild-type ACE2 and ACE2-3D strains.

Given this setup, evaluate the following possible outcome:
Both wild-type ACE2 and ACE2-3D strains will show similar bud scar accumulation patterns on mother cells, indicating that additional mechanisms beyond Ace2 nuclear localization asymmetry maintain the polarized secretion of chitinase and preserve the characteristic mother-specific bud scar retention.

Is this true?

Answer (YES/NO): YES